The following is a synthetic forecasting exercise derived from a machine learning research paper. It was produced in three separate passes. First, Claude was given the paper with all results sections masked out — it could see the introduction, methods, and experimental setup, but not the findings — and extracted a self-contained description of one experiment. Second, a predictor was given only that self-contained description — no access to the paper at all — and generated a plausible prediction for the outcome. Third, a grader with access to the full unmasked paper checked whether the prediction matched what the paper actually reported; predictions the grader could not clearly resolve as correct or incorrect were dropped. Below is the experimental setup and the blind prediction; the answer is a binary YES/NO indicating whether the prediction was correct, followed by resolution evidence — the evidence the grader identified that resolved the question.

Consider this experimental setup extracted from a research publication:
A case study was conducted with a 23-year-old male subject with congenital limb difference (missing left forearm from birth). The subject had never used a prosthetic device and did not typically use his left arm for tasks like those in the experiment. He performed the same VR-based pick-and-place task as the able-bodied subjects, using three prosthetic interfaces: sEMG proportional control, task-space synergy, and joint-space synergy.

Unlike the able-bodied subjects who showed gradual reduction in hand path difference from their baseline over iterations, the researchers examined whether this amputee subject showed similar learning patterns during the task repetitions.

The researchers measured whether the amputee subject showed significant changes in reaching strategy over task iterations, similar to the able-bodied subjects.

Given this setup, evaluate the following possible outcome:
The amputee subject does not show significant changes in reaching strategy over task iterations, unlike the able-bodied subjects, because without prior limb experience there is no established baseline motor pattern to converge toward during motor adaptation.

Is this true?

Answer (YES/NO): YES